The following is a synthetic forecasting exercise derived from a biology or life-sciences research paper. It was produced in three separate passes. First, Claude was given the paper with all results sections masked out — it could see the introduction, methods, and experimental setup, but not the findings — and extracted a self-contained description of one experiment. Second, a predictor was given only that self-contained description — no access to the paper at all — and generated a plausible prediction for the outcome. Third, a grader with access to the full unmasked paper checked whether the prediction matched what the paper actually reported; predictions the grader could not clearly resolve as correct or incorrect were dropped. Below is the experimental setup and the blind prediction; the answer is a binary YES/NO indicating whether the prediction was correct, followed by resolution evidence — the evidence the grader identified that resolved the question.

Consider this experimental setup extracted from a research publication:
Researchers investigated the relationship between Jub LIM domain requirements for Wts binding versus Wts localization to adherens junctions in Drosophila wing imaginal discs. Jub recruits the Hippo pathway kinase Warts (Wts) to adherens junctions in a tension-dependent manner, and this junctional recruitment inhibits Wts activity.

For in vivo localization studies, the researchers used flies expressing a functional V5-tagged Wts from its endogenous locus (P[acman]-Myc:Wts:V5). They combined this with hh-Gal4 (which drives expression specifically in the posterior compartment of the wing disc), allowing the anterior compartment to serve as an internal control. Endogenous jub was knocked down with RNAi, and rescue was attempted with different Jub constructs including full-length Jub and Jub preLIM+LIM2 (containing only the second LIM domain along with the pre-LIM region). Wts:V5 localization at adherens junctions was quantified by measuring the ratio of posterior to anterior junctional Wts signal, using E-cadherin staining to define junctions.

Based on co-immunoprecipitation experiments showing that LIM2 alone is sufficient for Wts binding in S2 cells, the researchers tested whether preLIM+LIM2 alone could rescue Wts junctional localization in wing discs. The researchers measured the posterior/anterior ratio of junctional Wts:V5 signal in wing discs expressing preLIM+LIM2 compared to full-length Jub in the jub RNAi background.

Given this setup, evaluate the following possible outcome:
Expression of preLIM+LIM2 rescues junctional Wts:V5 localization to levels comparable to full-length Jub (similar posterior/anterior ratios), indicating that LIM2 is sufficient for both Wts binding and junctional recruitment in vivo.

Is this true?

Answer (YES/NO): NO